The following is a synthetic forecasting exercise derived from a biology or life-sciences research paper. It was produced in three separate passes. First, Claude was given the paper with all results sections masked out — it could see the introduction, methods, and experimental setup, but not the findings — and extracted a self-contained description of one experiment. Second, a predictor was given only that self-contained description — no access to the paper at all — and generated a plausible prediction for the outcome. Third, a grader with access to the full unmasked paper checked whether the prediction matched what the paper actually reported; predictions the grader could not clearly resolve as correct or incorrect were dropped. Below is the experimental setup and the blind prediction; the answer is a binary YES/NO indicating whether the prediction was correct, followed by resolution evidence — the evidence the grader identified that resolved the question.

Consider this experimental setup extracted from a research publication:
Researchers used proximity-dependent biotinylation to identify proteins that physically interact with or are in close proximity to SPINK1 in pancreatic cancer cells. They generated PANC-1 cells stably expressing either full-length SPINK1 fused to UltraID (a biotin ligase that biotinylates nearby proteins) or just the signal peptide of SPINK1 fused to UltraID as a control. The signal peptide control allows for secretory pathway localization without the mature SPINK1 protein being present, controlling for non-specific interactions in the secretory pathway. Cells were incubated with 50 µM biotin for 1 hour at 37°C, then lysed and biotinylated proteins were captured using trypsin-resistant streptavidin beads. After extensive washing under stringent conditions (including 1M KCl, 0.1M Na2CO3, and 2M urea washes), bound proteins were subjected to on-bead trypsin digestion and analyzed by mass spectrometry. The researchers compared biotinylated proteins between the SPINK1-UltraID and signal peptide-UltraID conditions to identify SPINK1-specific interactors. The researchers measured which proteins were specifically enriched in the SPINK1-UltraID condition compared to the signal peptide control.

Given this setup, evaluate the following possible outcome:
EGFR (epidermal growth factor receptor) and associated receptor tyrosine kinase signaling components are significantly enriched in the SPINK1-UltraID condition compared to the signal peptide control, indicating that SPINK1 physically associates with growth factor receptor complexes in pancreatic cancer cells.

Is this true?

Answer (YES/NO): NO